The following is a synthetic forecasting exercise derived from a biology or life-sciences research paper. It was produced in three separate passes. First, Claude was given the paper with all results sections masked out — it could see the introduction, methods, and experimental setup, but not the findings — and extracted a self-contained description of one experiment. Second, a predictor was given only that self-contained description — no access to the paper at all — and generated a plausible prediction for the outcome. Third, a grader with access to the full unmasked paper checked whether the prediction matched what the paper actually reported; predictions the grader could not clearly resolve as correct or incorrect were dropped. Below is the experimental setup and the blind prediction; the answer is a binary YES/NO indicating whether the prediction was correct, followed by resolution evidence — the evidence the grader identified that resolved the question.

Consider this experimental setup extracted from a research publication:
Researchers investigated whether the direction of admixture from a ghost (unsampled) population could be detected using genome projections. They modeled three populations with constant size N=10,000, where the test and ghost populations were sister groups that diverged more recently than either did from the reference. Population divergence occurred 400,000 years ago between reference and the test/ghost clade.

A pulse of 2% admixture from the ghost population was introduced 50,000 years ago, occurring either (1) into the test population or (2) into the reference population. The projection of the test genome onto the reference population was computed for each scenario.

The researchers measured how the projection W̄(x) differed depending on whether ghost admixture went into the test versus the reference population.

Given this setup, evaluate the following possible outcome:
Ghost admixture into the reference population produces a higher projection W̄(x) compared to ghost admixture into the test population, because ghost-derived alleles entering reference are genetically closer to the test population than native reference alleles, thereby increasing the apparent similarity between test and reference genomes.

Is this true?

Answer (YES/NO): YES